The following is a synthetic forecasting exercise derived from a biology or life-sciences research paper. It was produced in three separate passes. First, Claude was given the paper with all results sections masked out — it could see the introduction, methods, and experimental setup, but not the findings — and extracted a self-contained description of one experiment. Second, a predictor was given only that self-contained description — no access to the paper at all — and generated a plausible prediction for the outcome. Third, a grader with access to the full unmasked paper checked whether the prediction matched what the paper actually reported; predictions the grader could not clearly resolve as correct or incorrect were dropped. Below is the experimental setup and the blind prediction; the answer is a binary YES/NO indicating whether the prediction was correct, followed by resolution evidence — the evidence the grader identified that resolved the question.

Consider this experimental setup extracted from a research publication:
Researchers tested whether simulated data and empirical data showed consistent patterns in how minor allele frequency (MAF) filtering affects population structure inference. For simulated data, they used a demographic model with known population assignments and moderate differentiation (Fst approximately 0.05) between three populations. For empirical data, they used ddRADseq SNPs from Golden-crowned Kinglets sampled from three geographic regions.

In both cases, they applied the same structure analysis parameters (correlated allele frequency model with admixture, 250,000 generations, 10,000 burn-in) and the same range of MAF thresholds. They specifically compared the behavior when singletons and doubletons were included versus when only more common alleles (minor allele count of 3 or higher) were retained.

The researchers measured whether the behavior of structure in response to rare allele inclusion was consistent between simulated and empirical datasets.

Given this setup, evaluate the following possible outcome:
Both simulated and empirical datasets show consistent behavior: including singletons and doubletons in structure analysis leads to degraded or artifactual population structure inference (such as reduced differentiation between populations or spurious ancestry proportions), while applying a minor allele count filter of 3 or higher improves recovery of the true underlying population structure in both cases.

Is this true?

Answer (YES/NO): NO